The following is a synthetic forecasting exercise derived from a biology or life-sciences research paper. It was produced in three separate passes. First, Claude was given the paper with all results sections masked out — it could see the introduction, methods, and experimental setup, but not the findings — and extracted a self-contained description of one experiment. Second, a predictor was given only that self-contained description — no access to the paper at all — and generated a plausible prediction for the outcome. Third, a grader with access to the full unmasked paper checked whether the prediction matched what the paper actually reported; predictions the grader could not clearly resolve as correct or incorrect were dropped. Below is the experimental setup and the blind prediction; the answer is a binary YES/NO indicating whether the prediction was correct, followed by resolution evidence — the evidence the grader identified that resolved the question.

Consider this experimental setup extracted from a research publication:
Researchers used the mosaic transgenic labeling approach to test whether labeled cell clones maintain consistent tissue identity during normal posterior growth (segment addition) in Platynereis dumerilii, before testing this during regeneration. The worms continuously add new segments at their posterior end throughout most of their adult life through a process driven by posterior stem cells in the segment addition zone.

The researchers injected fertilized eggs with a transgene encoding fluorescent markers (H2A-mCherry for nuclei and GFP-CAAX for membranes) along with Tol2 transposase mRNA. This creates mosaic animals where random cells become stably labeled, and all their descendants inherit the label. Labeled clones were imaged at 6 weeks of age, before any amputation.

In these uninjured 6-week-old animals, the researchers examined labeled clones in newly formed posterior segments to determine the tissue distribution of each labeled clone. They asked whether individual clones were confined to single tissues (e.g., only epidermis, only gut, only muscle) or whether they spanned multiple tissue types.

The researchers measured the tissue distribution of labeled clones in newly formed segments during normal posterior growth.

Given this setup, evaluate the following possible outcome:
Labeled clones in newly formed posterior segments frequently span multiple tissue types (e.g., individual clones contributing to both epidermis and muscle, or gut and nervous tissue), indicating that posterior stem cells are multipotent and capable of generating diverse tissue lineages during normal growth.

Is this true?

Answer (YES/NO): NO